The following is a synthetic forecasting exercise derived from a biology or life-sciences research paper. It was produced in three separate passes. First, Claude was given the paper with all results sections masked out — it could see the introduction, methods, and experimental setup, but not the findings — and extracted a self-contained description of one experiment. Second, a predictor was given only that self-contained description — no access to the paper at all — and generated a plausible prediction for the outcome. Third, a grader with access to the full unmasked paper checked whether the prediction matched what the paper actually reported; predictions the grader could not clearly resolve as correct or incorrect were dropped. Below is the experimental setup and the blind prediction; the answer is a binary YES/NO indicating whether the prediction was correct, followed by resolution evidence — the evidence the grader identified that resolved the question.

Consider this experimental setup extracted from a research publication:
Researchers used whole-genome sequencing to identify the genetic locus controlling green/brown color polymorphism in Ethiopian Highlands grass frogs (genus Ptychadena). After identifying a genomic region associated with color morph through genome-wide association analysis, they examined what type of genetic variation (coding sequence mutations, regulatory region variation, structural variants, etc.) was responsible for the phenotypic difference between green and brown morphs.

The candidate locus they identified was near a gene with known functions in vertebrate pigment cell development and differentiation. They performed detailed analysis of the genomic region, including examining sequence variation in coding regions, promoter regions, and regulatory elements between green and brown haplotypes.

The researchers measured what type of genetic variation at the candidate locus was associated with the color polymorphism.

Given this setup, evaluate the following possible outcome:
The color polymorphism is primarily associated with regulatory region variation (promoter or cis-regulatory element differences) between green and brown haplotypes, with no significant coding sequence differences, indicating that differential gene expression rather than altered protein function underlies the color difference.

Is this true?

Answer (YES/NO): YES